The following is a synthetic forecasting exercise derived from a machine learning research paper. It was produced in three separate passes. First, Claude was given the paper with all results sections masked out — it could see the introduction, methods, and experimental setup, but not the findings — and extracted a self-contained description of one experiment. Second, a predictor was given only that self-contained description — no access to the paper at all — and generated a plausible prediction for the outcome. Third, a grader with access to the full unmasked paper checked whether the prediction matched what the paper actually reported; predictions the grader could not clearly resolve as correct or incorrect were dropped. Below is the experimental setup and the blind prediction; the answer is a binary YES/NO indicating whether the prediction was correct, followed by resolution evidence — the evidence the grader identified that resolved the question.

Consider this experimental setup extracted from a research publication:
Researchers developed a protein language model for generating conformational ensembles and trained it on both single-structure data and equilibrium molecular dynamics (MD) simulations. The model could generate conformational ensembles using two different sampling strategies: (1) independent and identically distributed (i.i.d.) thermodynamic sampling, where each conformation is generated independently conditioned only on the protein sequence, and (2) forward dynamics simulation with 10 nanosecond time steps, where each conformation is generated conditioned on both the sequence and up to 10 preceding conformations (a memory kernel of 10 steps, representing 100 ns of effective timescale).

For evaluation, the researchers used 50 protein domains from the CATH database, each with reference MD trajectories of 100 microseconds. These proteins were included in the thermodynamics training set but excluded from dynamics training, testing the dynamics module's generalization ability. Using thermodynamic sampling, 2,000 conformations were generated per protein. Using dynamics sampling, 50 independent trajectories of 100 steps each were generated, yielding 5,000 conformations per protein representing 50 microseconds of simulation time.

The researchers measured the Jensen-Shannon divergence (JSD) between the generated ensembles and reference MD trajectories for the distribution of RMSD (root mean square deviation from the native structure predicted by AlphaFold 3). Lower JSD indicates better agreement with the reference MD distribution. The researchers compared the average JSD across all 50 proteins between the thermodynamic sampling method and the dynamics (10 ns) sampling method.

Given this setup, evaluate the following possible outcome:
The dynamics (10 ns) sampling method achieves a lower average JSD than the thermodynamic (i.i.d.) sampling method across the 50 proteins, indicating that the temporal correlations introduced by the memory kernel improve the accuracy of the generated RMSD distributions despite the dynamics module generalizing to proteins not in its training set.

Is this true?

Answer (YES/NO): NO